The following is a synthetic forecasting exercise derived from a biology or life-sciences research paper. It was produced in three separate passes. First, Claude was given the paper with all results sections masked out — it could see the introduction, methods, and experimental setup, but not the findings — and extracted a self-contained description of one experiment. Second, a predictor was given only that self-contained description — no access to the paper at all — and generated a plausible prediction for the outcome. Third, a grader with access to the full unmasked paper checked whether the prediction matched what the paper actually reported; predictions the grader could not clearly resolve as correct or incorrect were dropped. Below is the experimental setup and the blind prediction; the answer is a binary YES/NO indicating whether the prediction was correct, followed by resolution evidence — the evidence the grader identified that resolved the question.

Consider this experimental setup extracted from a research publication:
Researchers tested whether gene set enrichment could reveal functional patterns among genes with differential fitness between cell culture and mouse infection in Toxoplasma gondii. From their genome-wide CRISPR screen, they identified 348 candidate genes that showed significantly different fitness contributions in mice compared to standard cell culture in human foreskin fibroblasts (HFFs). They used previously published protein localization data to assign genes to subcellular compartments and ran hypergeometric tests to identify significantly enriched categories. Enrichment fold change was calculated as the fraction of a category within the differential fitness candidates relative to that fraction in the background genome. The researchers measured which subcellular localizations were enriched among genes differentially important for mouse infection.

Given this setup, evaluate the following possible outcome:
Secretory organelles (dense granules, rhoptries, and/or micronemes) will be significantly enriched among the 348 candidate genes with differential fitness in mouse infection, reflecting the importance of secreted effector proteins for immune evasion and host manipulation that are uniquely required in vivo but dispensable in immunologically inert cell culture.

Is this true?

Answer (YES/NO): YES